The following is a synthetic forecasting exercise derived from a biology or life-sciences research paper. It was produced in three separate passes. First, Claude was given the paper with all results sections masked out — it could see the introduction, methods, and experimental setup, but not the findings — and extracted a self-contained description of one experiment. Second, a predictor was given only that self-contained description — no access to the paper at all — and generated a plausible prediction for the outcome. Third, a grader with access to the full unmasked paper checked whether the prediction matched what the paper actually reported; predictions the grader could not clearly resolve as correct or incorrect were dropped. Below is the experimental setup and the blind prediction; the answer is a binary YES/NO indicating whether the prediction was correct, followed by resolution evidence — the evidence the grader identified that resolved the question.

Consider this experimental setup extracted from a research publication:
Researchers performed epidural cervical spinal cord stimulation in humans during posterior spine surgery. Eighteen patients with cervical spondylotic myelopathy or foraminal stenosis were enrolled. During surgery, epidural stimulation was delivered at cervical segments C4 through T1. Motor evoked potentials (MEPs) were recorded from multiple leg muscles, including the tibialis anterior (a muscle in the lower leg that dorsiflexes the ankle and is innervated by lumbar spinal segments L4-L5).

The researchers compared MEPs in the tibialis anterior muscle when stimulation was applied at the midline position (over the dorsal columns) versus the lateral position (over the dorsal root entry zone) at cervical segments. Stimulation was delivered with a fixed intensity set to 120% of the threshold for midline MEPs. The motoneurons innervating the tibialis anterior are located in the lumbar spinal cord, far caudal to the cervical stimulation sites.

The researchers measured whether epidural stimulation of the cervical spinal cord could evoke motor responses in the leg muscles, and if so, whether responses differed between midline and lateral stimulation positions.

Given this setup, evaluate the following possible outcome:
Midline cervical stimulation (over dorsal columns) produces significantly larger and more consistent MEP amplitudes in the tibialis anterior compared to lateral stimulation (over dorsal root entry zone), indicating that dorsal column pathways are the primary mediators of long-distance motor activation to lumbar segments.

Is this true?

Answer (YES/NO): NO